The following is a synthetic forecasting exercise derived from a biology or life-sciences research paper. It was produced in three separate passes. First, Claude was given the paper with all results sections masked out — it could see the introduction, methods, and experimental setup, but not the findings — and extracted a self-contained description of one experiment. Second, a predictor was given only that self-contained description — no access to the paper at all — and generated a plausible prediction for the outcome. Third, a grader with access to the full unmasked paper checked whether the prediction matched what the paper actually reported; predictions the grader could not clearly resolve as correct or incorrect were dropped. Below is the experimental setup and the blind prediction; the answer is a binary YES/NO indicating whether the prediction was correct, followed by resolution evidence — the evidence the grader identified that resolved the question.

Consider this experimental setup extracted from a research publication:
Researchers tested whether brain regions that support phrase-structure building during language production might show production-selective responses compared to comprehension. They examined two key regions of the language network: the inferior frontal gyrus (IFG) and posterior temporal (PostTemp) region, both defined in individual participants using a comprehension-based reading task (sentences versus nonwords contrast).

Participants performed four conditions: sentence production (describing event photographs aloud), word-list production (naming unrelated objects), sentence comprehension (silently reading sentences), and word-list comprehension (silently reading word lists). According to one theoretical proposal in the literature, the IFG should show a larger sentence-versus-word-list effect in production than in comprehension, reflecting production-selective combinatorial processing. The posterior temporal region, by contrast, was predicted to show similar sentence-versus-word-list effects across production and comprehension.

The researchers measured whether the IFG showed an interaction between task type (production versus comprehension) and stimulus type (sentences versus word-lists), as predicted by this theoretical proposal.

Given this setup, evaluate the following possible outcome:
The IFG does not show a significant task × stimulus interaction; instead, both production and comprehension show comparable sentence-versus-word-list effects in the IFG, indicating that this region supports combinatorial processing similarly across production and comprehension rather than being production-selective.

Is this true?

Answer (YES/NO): YES